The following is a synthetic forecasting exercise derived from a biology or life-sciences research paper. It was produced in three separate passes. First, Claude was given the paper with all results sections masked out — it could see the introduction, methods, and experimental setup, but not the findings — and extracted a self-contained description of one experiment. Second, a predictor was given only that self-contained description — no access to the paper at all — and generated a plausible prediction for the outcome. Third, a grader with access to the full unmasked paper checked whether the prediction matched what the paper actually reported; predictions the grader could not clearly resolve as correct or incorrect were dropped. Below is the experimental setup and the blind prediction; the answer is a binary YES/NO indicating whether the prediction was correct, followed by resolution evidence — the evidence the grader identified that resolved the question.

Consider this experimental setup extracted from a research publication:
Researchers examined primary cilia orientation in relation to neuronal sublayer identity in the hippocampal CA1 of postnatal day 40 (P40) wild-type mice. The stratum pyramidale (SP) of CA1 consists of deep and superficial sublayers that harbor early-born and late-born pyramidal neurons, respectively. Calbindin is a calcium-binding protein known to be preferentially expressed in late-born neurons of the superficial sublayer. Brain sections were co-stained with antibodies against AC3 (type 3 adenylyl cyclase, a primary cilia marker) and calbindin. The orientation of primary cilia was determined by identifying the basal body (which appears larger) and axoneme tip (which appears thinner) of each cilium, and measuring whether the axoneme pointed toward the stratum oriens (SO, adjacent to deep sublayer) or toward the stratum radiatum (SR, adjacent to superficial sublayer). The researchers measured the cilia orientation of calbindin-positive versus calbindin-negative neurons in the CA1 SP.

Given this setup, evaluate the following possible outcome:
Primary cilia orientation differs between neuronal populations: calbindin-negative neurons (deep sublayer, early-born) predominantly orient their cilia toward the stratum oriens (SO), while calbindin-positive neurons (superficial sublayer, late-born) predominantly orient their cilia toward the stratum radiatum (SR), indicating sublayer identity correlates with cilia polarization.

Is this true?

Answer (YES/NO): YES